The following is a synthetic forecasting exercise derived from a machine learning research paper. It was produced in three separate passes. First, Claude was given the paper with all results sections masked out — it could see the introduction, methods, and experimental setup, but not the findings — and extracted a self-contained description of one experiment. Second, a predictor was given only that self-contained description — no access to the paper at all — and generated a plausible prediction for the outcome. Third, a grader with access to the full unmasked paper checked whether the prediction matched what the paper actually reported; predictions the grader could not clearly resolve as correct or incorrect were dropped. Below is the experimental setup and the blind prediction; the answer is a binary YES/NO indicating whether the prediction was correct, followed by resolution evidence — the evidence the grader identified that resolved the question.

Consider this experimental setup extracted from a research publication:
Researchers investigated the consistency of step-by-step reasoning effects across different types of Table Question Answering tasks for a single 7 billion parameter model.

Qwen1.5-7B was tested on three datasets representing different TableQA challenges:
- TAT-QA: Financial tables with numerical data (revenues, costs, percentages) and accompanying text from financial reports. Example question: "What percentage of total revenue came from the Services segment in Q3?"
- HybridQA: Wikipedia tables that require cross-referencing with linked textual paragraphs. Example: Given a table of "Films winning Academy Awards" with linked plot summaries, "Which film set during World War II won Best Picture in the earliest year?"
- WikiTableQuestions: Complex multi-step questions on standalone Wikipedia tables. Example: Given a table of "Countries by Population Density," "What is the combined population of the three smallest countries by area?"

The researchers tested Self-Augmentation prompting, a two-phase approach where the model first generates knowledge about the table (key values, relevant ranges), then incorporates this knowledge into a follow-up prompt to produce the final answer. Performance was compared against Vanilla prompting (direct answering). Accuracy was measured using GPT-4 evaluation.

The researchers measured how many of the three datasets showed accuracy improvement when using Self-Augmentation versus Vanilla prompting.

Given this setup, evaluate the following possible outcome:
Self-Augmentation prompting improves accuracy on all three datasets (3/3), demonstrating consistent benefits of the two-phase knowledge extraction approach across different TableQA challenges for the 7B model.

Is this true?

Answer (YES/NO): NO